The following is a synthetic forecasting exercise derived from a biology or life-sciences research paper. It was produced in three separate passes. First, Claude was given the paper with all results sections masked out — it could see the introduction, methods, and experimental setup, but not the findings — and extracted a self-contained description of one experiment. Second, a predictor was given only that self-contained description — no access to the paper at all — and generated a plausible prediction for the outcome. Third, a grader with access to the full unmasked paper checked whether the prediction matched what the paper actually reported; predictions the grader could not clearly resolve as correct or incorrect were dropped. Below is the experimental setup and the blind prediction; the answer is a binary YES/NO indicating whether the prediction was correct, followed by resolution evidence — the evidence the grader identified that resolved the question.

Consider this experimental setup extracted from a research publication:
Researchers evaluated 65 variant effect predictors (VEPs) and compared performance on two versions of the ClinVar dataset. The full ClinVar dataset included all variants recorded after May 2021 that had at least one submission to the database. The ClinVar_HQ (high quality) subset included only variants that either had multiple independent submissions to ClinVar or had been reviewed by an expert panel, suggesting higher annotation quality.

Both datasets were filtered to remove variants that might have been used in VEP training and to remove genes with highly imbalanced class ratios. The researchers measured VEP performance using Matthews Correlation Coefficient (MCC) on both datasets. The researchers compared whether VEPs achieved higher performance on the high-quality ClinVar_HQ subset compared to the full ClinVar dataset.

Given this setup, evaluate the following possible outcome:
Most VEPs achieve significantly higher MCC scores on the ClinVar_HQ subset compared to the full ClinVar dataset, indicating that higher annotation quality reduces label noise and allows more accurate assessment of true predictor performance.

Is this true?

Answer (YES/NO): NO